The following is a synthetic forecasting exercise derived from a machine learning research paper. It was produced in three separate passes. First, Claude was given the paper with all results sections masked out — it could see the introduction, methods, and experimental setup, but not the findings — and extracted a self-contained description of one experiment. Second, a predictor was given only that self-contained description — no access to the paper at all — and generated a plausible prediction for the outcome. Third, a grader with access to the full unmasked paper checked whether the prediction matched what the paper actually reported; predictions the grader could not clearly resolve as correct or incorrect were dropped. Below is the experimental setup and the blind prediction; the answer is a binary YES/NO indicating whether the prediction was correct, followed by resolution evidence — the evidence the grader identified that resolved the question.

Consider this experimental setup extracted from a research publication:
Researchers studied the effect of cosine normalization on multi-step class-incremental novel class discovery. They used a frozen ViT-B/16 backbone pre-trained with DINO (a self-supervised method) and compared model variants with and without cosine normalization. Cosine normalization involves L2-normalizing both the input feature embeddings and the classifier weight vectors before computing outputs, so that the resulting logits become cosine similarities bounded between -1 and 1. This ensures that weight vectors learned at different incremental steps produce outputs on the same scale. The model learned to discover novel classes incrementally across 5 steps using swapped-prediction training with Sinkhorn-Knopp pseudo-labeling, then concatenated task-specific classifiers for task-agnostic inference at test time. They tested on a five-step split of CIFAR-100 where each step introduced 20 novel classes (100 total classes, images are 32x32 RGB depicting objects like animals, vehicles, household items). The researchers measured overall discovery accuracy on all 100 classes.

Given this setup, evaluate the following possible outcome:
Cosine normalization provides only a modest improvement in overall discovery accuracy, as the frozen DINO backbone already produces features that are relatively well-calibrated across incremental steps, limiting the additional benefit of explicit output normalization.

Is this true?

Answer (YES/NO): NO